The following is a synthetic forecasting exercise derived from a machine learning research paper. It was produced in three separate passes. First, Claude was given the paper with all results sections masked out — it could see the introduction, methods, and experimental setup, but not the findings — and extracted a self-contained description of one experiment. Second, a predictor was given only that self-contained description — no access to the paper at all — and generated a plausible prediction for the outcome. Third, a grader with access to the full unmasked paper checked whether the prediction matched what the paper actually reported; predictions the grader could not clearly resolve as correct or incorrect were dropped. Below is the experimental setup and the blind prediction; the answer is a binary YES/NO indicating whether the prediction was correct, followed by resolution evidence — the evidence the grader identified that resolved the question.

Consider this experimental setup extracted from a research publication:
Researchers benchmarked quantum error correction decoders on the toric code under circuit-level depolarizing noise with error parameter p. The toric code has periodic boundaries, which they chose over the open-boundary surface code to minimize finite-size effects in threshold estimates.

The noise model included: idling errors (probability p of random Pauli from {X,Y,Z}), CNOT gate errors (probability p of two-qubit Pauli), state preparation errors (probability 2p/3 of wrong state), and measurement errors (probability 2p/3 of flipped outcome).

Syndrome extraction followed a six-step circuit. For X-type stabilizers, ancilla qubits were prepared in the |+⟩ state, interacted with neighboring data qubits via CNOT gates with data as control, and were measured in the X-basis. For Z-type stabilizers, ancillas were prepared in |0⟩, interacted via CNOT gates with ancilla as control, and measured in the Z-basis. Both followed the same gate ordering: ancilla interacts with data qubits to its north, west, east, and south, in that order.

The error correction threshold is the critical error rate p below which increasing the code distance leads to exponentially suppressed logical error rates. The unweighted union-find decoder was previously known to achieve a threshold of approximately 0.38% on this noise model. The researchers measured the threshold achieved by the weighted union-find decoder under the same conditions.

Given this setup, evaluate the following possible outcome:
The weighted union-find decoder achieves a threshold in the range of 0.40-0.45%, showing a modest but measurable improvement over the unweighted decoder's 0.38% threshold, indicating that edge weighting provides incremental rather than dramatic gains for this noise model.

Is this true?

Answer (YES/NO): NO